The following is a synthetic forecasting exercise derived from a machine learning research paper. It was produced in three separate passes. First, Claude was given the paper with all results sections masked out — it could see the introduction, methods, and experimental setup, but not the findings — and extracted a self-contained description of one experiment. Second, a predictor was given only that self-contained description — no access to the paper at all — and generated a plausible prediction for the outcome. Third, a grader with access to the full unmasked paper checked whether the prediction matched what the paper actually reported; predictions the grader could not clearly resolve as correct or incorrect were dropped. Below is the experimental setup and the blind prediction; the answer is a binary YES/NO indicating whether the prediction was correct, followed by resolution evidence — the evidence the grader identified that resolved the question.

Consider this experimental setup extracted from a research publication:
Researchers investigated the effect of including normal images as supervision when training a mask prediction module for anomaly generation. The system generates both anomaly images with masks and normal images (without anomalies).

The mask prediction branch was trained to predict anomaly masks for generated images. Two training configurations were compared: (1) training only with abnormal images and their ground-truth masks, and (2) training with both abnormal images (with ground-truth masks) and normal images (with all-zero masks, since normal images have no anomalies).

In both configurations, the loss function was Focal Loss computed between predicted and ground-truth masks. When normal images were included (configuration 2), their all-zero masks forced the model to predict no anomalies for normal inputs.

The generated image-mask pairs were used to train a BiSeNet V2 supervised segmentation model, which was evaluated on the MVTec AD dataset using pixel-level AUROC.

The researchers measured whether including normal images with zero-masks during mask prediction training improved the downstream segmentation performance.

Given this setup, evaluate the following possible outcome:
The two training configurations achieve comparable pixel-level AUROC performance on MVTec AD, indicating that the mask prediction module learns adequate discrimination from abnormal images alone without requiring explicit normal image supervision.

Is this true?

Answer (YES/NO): NO